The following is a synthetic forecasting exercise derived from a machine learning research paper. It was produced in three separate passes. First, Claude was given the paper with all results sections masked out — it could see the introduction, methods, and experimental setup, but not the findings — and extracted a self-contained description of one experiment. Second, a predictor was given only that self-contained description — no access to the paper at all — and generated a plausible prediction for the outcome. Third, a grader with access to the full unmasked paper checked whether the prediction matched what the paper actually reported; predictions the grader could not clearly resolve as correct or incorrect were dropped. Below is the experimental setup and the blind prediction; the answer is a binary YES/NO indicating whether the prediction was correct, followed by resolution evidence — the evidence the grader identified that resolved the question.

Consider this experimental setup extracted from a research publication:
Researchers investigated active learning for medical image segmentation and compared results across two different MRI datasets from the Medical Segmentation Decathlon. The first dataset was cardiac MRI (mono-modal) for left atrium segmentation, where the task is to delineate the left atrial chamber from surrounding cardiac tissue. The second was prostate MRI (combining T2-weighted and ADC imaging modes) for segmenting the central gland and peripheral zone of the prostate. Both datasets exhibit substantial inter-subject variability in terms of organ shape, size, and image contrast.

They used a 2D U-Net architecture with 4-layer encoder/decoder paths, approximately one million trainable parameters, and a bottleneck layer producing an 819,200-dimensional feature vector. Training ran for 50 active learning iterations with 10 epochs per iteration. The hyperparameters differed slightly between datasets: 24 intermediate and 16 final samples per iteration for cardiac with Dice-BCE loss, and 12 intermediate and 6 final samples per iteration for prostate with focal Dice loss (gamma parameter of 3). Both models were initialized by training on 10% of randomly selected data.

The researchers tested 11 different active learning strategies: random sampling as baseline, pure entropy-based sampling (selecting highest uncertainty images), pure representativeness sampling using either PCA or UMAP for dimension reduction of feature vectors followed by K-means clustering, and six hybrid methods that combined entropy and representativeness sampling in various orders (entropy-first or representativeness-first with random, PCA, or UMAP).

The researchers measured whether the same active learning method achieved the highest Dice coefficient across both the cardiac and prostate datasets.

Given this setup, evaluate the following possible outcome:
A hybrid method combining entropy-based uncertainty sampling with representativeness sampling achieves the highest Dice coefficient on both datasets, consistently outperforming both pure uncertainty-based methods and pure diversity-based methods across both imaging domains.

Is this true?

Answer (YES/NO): YES